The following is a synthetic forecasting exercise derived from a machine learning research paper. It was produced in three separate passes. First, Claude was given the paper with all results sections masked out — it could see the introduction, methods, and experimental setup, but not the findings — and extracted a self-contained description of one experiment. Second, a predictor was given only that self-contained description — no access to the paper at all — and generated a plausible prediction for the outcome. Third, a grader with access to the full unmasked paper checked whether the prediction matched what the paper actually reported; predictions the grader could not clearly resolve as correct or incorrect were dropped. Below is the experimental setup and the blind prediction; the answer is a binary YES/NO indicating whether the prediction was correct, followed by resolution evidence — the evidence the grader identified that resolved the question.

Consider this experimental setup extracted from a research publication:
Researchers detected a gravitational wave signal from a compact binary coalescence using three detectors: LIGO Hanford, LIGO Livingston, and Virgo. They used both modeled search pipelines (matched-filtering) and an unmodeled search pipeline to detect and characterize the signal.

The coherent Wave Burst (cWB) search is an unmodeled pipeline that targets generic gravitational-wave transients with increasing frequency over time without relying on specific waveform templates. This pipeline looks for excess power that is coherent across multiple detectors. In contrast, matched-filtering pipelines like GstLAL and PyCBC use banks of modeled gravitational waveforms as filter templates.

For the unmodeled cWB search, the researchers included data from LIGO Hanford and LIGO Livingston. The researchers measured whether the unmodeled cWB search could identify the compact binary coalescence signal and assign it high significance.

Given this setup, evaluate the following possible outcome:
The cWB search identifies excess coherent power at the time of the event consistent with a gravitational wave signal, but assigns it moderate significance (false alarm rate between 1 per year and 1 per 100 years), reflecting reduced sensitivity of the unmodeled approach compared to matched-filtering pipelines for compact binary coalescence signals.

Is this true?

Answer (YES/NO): NO